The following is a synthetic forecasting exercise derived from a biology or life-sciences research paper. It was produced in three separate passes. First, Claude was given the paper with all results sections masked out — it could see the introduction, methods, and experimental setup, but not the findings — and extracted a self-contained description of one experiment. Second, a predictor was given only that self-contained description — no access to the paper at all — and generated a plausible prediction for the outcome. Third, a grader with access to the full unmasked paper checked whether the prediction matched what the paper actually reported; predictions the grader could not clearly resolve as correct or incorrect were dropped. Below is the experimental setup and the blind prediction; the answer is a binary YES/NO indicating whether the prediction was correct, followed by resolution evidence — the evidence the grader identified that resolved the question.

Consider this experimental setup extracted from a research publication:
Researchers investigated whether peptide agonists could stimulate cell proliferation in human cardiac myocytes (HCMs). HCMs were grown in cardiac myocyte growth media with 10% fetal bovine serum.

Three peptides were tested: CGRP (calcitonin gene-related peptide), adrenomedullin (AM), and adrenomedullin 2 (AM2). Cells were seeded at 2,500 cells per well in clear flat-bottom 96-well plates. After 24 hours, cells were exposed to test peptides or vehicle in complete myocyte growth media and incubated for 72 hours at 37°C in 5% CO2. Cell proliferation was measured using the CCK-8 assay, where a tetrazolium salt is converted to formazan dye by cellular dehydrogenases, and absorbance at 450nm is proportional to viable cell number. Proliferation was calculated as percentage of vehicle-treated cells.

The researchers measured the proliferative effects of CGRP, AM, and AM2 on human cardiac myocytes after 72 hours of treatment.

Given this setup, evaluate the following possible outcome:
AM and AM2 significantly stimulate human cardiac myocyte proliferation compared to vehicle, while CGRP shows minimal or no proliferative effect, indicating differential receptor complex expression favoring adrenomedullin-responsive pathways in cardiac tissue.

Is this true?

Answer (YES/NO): NO